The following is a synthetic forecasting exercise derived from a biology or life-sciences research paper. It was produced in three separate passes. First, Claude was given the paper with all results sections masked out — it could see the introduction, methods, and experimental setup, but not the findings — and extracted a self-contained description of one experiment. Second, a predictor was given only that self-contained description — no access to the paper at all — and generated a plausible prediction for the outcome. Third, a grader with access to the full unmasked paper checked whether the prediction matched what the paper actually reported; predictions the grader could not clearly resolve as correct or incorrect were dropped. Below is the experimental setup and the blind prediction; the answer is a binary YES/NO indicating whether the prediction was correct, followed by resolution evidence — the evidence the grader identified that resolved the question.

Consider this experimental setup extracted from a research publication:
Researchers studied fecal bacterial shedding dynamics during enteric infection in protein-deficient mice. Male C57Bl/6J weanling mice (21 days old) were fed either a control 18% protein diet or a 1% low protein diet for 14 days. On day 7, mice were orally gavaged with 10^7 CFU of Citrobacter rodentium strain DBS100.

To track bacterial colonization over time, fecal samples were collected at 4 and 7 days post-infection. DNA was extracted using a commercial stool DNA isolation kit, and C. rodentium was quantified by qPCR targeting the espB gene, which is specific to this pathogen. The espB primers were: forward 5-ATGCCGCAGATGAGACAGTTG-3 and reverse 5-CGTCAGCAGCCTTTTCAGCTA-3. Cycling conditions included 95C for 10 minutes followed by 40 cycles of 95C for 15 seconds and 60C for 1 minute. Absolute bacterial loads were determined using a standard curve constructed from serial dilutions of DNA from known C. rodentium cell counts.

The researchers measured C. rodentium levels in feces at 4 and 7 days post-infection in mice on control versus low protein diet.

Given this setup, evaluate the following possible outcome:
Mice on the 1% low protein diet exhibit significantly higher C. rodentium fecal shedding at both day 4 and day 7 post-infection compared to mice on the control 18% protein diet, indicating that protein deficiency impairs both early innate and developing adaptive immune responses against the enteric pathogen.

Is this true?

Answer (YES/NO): YES